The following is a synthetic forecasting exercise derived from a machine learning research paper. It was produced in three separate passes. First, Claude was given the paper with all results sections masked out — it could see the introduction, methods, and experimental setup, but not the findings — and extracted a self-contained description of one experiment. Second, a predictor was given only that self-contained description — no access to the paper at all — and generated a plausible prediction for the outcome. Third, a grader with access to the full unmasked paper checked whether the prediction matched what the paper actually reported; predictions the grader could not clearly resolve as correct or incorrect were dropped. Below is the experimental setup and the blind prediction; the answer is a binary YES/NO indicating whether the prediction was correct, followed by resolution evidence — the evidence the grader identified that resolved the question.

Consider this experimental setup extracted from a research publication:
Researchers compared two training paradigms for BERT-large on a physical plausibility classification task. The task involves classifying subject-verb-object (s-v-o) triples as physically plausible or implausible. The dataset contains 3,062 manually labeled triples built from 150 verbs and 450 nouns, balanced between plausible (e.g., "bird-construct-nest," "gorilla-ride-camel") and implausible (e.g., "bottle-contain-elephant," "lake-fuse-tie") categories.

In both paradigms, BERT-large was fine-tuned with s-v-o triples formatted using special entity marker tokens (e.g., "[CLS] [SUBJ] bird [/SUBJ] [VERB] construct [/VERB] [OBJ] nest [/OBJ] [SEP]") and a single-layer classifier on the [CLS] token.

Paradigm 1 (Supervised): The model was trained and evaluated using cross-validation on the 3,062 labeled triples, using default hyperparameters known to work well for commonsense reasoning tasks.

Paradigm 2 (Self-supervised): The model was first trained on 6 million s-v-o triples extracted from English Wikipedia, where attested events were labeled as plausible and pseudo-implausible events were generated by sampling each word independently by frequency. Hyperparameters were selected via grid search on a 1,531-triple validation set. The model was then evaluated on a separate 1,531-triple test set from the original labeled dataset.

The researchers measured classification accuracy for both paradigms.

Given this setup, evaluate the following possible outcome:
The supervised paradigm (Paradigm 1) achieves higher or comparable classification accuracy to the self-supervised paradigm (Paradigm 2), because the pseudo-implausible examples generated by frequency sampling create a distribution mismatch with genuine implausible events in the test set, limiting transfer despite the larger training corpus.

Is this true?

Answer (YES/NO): YES